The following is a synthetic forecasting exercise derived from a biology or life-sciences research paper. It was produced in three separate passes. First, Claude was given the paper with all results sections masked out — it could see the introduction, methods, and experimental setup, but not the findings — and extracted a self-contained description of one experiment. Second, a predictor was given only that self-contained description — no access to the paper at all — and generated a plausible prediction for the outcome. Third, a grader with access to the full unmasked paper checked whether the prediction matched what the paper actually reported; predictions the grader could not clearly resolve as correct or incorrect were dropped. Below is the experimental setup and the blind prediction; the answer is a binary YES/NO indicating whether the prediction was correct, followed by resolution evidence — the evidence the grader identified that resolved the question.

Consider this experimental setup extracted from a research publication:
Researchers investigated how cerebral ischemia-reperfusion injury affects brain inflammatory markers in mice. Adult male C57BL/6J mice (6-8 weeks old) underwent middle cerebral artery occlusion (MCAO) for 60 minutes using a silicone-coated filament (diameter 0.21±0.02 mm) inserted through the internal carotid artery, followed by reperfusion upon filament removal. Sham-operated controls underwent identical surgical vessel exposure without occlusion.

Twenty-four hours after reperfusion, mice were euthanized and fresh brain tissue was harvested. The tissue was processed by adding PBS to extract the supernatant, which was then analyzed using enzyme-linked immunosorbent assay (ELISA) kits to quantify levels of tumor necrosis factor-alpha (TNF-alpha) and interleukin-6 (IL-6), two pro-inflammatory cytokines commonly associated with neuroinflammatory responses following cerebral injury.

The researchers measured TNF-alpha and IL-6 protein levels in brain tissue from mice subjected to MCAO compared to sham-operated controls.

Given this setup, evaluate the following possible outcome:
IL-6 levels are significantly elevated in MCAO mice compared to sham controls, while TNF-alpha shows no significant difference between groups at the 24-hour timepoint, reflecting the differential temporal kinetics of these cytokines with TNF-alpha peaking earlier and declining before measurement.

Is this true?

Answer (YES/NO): NO